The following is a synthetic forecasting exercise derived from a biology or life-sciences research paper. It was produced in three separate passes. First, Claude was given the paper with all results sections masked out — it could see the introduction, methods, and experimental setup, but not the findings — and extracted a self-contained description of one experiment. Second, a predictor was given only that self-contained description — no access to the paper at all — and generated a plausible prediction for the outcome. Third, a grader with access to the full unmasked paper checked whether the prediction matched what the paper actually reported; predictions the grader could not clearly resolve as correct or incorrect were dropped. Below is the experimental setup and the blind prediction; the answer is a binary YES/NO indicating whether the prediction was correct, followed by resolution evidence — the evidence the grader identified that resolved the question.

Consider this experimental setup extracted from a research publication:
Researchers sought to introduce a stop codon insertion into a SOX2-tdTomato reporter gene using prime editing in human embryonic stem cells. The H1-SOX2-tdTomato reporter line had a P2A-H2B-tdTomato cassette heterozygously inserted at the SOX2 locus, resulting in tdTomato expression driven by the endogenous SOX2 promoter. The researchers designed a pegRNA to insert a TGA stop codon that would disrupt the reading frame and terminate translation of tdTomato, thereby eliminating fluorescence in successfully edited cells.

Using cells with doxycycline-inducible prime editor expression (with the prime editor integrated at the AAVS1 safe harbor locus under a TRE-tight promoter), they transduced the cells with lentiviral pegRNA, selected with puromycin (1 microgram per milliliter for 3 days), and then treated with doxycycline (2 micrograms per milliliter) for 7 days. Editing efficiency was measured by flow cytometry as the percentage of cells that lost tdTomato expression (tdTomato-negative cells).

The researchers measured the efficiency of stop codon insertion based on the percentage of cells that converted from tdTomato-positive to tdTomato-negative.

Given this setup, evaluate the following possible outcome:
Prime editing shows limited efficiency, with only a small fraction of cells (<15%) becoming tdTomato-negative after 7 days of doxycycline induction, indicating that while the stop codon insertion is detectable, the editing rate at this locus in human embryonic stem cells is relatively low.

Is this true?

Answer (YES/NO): NO